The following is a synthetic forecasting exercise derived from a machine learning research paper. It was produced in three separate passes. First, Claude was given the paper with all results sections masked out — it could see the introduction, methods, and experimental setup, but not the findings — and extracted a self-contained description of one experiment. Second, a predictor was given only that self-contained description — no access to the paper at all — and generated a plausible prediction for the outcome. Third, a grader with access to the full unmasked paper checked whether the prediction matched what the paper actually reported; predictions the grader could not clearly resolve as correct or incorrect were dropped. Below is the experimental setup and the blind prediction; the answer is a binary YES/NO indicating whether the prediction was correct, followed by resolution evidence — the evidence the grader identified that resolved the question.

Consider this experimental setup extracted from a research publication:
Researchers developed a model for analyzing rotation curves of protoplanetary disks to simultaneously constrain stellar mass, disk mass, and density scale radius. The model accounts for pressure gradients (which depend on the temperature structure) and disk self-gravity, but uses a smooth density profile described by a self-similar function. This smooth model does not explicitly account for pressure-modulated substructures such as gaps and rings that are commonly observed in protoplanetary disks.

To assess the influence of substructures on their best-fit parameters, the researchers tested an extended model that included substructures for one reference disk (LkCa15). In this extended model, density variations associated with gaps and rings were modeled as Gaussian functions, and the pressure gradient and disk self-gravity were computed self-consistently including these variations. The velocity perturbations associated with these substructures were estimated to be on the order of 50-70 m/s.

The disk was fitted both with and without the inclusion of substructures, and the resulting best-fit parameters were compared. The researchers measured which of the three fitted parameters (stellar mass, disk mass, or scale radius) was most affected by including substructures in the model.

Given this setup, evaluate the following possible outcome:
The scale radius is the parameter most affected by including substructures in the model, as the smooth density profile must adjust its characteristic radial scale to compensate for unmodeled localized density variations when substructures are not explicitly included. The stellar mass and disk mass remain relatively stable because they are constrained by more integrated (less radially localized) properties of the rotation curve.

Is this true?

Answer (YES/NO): YES